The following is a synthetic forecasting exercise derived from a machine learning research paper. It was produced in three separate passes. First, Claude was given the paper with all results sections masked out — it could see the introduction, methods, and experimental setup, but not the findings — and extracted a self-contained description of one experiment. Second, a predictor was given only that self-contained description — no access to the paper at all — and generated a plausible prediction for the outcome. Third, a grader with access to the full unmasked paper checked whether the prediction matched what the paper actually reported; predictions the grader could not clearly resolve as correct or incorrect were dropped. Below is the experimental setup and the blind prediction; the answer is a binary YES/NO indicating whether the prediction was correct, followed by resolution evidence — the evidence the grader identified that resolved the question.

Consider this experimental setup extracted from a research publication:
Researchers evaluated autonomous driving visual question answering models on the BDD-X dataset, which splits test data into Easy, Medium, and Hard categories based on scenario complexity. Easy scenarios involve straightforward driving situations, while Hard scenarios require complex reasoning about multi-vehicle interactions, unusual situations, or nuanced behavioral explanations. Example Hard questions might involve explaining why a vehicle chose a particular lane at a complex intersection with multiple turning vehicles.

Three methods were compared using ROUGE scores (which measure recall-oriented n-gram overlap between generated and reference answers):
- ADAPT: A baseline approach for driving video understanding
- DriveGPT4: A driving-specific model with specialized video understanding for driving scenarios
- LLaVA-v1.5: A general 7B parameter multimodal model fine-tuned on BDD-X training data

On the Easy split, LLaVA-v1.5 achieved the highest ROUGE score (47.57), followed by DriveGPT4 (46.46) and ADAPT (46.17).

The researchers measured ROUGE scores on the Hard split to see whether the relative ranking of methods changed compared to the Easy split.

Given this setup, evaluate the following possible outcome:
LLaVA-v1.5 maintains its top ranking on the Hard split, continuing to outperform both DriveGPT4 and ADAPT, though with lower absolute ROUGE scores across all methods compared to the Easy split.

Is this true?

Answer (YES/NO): NO